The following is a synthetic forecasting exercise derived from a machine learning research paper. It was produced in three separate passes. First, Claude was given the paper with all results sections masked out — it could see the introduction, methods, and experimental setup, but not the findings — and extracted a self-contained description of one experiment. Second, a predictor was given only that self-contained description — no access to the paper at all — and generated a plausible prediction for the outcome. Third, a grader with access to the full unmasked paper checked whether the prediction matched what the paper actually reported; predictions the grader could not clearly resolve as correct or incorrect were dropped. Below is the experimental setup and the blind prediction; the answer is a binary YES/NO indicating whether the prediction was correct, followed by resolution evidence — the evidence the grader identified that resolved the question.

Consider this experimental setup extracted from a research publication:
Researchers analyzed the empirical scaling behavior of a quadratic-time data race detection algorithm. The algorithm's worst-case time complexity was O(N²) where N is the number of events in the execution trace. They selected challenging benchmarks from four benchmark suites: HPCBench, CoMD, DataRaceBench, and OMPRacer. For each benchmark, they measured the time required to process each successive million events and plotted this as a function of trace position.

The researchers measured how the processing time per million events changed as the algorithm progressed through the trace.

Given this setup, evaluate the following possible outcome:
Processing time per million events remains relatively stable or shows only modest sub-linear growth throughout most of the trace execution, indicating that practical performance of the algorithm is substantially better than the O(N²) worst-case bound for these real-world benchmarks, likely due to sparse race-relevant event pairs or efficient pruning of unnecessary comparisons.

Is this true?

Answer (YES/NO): NO